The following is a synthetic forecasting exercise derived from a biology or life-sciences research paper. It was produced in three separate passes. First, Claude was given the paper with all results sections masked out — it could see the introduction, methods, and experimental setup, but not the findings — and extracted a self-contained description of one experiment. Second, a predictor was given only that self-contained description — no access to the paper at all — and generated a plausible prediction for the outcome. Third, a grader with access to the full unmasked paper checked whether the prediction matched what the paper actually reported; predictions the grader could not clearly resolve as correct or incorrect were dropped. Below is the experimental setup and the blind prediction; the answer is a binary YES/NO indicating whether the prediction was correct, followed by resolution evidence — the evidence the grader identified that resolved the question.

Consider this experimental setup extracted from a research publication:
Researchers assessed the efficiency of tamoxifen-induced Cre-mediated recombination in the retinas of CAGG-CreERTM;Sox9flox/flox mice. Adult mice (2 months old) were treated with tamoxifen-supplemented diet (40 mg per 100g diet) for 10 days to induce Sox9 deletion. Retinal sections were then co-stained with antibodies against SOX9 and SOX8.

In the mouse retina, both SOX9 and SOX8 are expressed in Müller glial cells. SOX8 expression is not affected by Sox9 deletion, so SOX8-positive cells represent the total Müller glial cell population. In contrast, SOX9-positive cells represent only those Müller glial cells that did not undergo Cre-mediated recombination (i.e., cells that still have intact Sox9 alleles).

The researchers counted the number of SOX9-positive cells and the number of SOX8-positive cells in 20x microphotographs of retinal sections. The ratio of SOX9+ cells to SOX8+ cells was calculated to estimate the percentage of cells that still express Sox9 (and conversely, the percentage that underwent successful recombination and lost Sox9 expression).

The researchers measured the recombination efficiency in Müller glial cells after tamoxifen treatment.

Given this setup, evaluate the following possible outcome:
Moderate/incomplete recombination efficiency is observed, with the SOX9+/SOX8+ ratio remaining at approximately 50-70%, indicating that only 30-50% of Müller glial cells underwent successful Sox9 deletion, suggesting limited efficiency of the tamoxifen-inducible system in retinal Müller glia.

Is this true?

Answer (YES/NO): YES